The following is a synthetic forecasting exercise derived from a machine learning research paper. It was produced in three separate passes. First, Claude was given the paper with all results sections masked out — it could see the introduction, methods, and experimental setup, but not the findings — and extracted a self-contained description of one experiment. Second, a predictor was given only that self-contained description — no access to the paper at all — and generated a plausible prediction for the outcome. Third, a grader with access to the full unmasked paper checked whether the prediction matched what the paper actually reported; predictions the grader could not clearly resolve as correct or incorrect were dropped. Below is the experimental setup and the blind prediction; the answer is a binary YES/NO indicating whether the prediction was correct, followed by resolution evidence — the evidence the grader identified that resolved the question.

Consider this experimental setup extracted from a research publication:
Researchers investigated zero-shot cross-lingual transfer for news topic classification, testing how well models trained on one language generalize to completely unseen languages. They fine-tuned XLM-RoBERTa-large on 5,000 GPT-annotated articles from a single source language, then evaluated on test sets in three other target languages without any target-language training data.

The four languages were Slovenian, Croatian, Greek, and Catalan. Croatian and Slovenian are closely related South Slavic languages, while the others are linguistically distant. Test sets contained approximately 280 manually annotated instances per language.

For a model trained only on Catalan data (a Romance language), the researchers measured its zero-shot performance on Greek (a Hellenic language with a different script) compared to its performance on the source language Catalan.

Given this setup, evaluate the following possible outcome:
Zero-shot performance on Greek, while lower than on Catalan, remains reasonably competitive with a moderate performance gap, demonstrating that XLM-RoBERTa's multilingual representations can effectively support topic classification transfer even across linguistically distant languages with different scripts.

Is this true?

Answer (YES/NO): NO